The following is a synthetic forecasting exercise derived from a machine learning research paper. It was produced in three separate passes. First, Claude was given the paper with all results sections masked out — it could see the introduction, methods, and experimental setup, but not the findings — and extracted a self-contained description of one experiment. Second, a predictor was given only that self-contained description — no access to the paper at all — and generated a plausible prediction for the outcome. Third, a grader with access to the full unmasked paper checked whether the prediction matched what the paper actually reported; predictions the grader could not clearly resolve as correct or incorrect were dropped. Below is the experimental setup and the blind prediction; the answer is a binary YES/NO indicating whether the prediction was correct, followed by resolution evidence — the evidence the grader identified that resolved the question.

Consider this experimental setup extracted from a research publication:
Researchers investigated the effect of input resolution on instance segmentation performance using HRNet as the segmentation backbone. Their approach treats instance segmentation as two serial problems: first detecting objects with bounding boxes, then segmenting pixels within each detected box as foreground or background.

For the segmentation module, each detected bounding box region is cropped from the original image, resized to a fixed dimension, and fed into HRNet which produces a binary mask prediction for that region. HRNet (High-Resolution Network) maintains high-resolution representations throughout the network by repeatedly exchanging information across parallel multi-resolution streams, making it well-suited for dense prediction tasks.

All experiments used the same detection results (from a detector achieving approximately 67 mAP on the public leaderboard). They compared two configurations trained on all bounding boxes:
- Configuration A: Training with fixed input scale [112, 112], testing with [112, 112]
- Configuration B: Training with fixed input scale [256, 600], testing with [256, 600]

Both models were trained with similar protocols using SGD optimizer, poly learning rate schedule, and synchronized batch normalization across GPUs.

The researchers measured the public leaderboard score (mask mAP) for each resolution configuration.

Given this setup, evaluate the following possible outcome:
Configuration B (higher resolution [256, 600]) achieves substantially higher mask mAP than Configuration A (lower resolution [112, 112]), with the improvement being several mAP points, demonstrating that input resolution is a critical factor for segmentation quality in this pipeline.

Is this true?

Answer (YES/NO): NO